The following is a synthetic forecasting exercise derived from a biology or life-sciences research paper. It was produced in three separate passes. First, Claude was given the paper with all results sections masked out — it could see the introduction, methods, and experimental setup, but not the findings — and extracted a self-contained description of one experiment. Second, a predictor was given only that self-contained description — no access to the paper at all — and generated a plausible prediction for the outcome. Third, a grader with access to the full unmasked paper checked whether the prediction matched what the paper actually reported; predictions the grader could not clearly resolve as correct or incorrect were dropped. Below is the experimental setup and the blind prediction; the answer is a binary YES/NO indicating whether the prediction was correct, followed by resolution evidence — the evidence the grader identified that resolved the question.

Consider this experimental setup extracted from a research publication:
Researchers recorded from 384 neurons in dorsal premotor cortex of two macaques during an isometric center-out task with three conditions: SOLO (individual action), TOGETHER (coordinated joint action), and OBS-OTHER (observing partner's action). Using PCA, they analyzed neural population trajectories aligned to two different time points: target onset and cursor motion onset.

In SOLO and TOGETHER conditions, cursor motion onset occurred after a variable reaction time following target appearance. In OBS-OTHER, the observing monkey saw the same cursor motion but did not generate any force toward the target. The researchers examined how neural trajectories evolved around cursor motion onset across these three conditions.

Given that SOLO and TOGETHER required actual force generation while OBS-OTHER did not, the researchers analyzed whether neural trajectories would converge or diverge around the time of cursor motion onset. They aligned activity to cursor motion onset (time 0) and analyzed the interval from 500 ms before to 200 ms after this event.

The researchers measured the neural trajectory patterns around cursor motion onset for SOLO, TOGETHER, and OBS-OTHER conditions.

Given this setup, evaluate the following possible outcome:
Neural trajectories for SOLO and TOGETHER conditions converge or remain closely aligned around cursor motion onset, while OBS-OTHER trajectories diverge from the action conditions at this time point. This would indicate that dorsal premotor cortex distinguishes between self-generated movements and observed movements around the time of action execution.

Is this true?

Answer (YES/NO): NO